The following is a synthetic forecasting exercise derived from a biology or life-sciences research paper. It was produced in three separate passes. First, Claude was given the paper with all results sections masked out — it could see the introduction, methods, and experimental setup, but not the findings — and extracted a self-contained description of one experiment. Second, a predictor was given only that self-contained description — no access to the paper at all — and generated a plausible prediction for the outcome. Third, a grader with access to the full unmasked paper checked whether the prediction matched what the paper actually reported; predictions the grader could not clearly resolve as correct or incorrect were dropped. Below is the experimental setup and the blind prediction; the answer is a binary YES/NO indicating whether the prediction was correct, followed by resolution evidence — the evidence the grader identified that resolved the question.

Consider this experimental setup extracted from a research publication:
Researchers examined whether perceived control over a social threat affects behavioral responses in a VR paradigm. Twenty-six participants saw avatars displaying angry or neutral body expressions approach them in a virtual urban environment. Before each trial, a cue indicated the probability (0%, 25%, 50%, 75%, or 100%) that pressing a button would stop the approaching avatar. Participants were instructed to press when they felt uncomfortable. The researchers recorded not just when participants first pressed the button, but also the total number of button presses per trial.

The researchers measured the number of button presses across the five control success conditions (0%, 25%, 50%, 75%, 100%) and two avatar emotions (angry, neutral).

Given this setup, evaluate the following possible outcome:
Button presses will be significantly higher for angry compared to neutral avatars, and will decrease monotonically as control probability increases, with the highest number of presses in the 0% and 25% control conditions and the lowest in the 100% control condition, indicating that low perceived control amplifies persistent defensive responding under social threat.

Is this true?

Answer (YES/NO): YES